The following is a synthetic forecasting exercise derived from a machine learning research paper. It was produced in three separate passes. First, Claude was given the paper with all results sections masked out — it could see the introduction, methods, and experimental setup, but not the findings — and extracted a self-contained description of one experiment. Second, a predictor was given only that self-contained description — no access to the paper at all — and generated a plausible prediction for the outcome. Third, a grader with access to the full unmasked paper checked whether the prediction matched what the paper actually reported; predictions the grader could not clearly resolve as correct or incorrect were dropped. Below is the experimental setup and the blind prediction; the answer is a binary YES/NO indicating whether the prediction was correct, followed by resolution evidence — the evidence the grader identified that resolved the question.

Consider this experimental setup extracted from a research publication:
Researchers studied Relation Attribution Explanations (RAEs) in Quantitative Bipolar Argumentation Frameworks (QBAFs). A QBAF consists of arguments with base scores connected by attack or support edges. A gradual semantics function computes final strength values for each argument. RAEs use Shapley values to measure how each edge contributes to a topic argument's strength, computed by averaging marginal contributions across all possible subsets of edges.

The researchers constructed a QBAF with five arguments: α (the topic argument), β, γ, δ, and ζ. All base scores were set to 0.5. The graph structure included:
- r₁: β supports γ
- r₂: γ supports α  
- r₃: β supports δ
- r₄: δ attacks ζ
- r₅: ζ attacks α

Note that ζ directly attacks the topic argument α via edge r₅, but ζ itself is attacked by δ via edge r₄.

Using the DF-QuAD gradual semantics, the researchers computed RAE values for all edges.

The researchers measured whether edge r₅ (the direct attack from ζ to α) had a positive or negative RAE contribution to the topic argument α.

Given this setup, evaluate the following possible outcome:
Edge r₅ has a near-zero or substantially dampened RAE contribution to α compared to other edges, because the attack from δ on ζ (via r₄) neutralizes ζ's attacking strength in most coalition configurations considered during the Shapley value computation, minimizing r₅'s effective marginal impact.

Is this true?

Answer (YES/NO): NO